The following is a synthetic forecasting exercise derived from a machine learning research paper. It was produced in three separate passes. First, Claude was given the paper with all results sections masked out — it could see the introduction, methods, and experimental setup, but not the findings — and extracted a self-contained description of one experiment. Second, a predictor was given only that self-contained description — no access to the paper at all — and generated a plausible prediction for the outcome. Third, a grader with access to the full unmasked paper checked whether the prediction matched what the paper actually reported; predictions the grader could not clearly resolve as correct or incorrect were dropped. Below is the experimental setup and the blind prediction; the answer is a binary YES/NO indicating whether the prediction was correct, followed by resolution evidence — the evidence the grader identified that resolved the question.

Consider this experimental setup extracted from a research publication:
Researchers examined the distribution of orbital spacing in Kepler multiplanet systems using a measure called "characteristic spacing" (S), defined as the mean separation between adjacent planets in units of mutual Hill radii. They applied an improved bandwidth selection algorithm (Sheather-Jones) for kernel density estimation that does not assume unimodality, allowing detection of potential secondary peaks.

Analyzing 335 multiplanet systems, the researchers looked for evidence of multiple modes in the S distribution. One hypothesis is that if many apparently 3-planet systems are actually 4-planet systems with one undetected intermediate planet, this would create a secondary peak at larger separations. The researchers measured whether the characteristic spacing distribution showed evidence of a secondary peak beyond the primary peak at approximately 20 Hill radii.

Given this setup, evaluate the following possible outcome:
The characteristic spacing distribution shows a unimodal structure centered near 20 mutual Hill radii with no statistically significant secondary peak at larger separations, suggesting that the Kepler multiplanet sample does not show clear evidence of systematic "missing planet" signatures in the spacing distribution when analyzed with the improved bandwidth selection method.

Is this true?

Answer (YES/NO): NO